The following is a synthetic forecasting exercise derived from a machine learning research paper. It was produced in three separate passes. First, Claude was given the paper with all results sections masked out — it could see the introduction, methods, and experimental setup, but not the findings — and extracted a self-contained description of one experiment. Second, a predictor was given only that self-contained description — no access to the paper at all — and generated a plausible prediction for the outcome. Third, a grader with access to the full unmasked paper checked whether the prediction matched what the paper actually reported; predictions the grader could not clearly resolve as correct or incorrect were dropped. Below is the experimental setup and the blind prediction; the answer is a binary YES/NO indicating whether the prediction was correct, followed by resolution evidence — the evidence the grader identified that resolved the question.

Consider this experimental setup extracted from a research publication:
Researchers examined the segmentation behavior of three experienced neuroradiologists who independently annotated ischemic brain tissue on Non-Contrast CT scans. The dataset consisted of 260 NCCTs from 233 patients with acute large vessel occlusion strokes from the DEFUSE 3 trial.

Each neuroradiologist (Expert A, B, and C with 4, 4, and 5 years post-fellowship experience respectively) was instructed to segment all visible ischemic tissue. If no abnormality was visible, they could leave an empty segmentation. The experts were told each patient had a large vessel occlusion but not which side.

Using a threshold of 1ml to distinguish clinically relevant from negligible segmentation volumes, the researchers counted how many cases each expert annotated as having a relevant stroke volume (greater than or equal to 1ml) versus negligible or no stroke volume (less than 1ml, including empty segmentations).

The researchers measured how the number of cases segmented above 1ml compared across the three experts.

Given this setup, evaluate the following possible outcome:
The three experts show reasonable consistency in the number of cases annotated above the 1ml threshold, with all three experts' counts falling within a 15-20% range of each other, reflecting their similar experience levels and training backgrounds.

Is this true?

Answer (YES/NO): NO